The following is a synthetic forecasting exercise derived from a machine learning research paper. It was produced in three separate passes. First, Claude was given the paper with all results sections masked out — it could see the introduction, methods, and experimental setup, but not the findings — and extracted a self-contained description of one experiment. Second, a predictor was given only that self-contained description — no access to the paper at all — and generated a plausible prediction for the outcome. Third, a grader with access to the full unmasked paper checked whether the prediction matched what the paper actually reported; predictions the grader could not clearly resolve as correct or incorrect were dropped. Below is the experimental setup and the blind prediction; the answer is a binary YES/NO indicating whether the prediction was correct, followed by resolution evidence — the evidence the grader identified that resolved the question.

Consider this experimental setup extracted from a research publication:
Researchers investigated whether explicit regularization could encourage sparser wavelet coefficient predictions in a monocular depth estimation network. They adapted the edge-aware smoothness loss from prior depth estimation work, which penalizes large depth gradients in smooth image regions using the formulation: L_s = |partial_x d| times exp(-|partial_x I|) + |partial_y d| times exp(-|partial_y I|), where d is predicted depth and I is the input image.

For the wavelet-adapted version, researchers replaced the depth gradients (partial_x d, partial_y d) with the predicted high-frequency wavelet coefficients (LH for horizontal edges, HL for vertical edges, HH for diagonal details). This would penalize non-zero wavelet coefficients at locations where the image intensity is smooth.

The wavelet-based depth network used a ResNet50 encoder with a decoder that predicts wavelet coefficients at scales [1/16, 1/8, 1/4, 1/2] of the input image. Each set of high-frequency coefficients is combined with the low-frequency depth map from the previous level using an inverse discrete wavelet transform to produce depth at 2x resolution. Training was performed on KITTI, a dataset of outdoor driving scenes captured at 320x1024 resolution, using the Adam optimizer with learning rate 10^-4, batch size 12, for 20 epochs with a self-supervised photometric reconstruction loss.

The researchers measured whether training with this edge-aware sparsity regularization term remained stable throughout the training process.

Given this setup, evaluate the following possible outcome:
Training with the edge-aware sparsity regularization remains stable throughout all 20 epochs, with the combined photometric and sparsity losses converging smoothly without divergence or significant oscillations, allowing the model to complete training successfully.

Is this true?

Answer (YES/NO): NO